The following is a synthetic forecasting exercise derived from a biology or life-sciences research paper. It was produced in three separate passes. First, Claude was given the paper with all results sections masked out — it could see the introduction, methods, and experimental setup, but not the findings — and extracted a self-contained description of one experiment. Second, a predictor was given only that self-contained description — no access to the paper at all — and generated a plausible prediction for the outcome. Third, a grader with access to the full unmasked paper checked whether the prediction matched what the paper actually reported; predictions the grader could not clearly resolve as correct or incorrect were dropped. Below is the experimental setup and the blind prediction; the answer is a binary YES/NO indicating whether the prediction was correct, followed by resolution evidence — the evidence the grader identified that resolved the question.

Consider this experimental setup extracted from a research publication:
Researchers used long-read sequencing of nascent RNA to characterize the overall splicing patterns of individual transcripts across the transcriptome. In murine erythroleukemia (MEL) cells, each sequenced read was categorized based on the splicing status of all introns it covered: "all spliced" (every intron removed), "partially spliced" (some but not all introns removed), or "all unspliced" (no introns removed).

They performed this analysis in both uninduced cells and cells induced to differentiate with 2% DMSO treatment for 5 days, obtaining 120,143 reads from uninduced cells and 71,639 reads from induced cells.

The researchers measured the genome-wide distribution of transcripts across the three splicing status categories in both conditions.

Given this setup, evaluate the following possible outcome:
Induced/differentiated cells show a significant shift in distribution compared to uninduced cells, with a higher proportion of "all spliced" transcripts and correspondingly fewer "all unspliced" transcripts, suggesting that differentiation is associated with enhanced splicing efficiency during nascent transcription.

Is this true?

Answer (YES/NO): NO